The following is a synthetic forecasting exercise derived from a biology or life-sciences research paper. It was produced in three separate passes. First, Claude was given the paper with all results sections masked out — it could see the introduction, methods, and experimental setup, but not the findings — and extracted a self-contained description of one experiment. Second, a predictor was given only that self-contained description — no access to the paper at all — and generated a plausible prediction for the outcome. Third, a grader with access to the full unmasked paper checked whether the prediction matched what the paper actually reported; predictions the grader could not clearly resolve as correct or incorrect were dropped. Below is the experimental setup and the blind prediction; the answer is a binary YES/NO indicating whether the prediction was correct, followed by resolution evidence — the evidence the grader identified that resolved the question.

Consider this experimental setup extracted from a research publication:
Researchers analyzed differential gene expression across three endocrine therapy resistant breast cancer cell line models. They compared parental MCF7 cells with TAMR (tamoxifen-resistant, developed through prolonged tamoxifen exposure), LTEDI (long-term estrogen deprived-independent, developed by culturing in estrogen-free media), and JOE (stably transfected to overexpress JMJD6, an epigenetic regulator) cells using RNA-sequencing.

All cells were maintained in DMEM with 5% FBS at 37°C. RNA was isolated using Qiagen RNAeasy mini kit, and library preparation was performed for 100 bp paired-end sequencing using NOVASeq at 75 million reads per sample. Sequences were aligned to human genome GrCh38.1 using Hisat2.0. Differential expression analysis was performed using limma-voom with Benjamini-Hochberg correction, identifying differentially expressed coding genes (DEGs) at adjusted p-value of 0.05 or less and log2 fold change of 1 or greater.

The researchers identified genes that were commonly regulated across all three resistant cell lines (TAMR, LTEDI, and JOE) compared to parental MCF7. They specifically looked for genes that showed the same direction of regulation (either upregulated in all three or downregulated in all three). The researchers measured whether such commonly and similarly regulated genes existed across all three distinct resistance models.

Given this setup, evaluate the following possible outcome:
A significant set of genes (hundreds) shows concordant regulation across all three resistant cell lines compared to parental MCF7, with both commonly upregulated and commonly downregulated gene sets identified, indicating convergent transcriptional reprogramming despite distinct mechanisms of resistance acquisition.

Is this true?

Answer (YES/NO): NO